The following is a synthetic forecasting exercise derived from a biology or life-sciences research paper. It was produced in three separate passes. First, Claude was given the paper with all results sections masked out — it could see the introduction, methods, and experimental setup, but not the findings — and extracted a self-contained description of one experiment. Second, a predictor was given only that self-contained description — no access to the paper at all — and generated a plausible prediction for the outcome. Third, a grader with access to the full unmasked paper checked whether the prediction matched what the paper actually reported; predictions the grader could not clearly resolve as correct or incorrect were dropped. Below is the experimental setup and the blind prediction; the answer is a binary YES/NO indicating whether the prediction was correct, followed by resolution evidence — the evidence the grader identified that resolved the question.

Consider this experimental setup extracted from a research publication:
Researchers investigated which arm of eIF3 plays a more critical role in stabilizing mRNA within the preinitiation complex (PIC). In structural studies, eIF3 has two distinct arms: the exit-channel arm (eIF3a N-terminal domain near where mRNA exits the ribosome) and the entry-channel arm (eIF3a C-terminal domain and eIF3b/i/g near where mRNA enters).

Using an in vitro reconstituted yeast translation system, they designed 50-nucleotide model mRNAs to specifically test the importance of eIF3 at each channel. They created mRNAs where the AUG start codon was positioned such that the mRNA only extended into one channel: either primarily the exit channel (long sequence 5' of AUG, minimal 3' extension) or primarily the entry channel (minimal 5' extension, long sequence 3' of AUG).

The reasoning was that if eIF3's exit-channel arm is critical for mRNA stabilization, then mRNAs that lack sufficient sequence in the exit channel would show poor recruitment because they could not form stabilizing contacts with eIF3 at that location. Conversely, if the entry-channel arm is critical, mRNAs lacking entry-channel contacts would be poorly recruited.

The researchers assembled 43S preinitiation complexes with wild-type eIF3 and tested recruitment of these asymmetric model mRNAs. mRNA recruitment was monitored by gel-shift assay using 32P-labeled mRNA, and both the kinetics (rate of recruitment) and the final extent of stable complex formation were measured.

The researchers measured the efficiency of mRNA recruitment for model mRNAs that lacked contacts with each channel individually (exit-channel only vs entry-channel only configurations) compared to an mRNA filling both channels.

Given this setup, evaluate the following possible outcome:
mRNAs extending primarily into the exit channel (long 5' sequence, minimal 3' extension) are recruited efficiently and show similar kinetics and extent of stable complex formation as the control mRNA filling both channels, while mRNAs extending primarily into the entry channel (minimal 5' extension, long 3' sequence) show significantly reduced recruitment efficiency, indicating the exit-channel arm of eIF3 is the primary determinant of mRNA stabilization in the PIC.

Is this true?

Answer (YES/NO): NO